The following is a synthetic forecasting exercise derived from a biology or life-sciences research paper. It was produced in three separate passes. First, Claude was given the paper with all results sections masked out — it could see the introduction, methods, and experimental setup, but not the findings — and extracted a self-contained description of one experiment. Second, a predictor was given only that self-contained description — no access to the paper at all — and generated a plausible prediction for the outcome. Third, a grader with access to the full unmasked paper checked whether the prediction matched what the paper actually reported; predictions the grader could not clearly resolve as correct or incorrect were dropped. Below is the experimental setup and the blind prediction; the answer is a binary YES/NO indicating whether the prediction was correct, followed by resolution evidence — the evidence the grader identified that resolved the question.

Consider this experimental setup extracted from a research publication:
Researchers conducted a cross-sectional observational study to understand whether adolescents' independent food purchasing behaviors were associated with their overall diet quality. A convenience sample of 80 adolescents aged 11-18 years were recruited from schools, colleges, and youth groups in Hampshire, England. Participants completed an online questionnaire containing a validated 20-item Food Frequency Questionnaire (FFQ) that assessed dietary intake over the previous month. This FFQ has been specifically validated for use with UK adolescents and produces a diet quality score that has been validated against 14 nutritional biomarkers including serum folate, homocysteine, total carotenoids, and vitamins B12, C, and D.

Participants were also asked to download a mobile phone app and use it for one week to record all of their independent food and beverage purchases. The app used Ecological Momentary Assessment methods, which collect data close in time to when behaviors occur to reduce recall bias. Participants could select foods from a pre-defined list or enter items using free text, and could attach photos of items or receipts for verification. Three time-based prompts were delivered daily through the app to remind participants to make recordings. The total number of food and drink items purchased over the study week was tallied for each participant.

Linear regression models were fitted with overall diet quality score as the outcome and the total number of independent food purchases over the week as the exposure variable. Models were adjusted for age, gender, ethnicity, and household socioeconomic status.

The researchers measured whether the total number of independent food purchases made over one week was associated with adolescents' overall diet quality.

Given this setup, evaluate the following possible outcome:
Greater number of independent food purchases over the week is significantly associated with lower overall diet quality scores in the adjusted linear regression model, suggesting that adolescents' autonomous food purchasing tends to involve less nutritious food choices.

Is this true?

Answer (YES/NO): NO